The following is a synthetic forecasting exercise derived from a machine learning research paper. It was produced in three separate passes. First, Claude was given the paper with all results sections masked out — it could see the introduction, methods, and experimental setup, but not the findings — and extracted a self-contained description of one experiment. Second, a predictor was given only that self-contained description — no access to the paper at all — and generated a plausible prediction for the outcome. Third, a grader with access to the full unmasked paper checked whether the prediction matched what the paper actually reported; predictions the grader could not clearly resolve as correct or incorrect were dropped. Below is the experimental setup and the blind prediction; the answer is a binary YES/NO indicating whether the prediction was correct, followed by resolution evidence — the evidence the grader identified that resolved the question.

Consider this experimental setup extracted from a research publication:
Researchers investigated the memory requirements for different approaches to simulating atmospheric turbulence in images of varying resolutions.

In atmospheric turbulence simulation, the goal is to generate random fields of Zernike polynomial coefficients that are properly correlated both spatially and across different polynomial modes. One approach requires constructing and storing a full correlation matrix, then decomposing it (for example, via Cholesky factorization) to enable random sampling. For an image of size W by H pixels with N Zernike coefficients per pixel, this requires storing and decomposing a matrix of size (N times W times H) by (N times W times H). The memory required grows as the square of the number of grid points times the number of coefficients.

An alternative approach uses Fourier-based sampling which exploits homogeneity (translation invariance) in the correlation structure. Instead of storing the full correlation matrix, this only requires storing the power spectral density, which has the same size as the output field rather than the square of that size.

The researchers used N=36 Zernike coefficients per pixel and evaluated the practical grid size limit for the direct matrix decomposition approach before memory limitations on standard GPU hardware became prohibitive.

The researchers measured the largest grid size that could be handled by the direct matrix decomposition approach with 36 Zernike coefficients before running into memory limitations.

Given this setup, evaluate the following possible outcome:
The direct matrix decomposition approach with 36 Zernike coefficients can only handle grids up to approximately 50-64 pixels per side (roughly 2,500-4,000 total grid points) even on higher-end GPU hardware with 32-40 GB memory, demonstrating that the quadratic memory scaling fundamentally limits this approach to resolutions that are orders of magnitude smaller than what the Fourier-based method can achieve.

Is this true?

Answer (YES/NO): NO